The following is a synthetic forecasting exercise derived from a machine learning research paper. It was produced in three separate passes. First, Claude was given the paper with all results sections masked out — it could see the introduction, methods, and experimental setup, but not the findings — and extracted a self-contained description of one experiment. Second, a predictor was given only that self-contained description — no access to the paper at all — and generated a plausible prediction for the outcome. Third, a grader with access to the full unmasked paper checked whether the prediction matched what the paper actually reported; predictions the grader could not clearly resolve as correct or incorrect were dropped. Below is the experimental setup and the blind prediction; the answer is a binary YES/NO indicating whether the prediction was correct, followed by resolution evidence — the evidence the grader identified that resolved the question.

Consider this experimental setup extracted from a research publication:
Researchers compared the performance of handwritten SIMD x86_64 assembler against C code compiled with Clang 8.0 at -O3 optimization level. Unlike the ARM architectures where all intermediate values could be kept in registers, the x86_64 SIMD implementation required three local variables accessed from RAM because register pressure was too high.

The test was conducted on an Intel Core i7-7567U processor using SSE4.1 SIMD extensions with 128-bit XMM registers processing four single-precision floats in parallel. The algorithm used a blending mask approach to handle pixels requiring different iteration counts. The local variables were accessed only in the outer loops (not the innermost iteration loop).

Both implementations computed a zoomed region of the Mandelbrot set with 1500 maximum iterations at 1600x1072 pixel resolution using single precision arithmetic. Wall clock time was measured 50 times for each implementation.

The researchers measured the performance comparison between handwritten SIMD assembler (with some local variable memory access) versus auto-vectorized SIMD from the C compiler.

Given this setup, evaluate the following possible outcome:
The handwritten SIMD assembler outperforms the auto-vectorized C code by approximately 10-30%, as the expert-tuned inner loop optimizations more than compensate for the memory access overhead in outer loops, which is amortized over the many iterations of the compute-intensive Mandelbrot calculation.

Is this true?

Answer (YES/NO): NO